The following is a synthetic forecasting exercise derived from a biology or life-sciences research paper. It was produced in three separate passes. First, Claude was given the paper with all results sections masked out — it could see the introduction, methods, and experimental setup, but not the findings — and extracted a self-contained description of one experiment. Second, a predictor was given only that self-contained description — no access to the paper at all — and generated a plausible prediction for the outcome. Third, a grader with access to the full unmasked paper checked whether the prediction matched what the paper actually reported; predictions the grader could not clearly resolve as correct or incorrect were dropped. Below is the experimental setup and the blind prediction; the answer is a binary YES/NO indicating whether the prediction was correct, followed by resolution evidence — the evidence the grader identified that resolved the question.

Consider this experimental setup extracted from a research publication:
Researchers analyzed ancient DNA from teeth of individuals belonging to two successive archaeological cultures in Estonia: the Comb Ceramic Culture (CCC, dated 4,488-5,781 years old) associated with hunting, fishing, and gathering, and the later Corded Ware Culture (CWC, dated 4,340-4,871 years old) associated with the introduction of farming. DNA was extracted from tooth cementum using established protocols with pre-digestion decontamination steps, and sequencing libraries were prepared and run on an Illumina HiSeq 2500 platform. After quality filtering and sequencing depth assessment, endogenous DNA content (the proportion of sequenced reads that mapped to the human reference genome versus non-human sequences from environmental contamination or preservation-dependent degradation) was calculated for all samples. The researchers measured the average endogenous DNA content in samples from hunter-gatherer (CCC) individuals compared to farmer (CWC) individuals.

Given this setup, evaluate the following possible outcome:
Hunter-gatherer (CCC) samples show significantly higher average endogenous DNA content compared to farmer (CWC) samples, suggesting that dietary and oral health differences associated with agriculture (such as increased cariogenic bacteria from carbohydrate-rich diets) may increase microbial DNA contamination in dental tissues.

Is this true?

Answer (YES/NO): NO